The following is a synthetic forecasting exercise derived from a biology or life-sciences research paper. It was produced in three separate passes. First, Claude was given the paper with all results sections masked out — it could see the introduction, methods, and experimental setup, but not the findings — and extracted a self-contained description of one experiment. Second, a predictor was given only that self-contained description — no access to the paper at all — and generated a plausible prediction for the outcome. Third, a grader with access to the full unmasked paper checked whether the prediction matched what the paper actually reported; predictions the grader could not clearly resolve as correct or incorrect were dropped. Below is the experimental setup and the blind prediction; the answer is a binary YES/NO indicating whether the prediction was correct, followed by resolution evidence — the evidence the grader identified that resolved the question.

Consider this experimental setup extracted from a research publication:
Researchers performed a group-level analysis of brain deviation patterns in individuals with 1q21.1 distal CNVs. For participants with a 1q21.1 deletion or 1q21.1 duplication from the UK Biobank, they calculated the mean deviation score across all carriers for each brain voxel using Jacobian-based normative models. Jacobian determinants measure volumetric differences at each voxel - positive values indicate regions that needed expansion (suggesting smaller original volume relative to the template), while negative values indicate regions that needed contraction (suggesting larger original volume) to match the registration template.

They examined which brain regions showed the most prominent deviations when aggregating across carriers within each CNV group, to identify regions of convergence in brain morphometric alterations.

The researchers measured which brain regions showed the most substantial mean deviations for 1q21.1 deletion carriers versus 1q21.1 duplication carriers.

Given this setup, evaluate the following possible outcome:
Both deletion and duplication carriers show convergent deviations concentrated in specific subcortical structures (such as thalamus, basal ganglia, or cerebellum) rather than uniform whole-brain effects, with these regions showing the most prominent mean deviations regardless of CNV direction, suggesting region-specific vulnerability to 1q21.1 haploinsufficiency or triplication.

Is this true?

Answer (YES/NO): NO